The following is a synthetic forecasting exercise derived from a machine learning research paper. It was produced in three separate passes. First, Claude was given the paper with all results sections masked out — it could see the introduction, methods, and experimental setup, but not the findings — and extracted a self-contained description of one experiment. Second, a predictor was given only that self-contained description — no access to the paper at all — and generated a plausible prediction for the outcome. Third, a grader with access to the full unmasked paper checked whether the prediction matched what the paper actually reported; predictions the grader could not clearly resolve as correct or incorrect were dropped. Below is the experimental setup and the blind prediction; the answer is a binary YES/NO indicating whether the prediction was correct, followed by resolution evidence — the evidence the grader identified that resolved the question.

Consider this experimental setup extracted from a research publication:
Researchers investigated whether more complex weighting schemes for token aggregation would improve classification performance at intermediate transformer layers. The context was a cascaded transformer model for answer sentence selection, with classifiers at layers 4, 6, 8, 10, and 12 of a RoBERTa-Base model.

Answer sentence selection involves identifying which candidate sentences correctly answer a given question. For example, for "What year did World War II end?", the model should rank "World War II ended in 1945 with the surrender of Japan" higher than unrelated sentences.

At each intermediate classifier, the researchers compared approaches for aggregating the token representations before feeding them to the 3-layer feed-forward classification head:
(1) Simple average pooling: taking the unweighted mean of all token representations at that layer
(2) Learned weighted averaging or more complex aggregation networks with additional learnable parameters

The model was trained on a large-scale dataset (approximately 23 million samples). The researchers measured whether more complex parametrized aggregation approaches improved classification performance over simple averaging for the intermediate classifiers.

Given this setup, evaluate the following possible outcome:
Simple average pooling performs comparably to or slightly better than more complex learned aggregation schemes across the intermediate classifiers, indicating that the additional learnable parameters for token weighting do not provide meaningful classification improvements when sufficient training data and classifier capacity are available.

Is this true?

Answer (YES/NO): YES